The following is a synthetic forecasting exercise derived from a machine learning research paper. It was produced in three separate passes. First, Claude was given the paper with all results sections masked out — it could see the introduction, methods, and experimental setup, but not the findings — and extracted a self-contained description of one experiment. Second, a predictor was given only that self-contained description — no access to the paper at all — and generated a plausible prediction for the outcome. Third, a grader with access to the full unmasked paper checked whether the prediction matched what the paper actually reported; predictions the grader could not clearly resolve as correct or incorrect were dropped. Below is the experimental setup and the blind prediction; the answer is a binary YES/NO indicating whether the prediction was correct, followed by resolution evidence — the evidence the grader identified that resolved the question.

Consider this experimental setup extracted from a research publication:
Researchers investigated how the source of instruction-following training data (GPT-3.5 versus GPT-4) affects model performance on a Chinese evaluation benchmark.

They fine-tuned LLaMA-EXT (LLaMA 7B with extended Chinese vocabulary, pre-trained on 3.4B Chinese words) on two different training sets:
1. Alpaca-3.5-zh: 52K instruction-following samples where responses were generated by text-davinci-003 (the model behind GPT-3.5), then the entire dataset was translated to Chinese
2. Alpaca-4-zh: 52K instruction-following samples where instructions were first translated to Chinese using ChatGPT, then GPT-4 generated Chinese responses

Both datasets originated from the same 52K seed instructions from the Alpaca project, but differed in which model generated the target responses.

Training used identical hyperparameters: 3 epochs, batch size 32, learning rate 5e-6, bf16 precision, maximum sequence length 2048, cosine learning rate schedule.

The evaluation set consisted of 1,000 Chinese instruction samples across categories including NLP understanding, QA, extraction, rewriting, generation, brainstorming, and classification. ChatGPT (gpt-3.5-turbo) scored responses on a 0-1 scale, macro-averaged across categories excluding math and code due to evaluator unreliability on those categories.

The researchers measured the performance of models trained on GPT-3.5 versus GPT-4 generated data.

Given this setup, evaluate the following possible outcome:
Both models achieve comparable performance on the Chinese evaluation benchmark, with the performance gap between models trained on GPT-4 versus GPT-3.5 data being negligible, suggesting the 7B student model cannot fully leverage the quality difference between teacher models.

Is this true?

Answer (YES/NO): NO